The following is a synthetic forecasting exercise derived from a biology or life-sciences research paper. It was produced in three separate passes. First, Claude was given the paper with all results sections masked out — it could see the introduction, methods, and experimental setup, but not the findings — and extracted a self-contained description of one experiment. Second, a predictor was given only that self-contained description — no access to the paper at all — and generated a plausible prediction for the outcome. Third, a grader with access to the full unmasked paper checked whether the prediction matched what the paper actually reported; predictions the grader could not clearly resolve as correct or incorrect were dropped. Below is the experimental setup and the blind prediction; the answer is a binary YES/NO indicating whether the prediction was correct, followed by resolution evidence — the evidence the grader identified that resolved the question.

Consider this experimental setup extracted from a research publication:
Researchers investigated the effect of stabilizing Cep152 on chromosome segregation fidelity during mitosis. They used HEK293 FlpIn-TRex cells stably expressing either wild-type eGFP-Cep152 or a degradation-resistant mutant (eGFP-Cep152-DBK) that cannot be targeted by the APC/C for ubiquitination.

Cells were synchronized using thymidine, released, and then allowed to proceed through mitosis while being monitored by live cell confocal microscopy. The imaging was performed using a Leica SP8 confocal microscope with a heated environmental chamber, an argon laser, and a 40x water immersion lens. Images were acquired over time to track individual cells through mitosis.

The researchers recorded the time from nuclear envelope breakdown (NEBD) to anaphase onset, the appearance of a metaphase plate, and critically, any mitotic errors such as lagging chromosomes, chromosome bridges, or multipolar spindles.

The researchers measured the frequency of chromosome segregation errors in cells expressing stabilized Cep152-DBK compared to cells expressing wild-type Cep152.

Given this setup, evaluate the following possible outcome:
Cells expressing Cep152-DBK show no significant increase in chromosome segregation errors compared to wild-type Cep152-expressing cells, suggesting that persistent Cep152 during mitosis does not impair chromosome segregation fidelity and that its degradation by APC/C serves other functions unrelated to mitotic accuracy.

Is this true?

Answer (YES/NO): NO